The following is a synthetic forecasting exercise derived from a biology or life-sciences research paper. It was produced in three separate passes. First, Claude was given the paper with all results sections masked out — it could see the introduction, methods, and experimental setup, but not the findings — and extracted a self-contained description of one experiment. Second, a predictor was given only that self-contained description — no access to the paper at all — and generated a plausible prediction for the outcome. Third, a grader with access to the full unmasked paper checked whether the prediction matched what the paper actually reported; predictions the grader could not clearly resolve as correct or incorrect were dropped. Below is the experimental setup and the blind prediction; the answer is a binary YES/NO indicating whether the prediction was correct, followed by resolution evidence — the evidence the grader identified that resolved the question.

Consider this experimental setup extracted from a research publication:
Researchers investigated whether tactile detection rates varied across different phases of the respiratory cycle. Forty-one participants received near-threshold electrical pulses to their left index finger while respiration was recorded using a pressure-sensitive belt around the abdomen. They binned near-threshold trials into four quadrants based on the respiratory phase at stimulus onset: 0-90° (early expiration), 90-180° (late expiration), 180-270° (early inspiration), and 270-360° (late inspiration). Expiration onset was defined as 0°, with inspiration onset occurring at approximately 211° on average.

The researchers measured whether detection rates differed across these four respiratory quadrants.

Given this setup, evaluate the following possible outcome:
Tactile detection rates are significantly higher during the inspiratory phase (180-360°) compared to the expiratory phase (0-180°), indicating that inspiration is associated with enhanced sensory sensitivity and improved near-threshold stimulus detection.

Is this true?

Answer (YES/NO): NO